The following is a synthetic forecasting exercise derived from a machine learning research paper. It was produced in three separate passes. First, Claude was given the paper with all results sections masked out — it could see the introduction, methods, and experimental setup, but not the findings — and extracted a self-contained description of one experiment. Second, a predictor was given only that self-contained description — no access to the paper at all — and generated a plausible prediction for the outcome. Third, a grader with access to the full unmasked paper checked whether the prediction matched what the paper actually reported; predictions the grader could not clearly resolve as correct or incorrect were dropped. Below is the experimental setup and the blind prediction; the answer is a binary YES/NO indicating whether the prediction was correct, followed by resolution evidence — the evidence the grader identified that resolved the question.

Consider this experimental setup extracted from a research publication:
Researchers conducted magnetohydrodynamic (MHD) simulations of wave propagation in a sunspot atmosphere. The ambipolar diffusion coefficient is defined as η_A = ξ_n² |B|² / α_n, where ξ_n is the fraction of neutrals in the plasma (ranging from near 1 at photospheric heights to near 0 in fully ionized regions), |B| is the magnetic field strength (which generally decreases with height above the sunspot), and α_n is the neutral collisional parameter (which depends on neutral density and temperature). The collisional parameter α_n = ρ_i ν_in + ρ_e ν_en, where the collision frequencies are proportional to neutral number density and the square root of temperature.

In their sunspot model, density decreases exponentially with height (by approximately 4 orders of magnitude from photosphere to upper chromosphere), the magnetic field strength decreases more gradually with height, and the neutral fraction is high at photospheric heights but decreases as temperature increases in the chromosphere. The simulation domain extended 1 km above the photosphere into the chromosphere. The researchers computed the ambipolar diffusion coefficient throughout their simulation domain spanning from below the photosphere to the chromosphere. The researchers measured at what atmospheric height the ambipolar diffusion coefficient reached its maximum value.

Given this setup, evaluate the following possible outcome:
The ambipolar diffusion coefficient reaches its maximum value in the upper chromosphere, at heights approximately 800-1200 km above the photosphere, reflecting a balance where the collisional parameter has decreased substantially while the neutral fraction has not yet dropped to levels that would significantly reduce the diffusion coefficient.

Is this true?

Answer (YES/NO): NO